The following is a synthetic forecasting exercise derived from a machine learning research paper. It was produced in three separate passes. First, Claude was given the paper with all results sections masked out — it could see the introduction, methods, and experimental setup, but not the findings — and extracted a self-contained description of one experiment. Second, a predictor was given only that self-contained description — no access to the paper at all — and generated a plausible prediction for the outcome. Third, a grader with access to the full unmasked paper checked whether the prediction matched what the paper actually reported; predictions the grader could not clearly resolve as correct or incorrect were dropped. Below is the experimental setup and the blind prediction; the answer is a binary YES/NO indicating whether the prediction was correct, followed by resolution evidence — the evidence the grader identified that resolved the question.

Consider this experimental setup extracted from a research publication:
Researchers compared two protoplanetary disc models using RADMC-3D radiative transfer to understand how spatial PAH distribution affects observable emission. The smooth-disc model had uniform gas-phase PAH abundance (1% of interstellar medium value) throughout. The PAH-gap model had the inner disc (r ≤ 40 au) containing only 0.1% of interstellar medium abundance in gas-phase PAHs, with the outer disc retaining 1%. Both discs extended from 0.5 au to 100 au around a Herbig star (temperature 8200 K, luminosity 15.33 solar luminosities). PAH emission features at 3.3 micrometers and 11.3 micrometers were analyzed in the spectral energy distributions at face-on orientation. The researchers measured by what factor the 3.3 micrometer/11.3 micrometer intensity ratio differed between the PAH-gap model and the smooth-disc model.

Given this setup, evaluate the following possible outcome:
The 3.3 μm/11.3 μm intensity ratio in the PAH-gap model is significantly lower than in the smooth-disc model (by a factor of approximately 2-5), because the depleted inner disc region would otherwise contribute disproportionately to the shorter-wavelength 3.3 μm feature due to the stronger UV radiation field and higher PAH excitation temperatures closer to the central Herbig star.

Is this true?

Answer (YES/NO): YES